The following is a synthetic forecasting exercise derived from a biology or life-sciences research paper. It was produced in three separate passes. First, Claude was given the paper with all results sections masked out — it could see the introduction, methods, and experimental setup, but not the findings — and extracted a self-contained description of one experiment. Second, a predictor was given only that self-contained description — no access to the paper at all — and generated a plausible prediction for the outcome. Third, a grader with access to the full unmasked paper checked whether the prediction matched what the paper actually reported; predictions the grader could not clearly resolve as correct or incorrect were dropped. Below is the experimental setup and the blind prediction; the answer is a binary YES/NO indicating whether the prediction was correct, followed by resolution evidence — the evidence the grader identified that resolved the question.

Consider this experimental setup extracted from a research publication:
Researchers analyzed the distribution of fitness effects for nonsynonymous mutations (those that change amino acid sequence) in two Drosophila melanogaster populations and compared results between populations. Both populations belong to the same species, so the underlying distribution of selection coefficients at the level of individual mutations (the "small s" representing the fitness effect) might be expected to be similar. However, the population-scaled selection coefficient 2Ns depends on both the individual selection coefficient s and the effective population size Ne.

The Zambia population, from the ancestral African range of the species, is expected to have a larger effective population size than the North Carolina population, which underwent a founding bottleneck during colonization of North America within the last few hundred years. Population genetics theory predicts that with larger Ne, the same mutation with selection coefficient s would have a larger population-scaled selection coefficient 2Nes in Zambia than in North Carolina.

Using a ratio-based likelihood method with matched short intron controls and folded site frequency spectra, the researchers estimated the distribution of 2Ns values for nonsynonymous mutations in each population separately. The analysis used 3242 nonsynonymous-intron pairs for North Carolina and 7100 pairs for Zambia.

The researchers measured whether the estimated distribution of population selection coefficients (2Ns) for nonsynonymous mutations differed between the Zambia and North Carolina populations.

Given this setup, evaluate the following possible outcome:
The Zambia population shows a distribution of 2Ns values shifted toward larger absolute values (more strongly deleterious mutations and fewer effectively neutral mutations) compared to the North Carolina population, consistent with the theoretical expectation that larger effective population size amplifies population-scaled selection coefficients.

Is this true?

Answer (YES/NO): YES